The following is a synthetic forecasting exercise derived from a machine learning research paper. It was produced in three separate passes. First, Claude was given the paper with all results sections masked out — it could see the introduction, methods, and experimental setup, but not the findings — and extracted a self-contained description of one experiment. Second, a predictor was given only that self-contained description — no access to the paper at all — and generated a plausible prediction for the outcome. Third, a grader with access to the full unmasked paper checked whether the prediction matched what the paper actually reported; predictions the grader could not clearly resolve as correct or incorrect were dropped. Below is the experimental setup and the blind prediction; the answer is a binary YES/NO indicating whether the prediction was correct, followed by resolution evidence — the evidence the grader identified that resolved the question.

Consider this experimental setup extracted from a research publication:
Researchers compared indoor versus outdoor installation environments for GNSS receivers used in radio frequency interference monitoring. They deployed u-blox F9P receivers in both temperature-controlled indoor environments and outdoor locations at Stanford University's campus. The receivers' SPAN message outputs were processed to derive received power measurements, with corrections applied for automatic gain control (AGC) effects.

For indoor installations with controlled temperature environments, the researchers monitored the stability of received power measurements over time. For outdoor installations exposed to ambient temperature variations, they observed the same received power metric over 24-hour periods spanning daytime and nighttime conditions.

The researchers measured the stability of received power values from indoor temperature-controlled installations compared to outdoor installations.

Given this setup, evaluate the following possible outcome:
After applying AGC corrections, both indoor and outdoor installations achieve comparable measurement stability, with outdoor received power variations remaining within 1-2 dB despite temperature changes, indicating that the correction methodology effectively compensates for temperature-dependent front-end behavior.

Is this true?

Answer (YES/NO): NO